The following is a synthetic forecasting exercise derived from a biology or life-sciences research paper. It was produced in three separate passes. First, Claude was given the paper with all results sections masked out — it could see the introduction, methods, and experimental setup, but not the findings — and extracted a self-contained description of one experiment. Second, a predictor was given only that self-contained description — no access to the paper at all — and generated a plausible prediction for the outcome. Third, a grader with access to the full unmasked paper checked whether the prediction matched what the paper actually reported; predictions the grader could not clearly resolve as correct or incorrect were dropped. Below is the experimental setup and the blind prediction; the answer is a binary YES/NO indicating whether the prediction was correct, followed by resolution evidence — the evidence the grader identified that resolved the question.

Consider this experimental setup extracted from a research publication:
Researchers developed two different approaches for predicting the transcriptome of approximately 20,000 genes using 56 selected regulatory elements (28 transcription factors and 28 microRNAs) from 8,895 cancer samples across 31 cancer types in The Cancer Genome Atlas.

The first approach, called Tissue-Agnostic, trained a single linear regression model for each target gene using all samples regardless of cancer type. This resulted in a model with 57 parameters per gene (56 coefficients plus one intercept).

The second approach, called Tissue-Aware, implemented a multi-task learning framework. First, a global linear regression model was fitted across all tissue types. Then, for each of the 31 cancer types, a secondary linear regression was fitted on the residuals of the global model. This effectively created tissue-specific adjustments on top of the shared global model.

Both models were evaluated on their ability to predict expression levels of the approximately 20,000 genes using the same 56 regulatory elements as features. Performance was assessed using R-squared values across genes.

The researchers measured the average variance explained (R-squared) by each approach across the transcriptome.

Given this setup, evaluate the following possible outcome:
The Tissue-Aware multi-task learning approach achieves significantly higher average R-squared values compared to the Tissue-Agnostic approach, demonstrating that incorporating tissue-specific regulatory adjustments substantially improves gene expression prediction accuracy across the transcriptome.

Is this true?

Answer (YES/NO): YES